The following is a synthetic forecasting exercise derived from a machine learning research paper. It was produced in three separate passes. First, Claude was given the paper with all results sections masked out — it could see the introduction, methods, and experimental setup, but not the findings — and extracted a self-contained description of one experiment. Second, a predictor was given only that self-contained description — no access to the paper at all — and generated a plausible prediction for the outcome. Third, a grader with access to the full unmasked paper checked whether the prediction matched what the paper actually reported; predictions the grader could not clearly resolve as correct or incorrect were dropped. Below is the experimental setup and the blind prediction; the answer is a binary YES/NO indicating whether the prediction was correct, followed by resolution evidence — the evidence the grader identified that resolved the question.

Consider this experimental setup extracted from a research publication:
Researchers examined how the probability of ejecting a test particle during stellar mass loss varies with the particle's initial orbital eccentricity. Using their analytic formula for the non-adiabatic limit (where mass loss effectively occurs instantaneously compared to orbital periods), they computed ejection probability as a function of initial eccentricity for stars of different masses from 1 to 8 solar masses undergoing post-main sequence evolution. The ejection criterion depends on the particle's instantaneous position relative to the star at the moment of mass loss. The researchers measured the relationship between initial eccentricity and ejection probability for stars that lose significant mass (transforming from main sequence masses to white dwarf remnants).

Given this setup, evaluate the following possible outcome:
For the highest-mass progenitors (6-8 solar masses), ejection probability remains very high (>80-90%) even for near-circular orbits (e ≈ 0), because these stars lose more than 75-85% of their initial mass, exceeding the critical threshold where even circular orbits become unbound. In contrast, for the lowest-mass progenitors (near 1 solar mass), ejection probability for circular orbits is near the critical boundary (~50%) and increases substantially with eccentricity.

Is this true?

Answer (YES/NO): NO